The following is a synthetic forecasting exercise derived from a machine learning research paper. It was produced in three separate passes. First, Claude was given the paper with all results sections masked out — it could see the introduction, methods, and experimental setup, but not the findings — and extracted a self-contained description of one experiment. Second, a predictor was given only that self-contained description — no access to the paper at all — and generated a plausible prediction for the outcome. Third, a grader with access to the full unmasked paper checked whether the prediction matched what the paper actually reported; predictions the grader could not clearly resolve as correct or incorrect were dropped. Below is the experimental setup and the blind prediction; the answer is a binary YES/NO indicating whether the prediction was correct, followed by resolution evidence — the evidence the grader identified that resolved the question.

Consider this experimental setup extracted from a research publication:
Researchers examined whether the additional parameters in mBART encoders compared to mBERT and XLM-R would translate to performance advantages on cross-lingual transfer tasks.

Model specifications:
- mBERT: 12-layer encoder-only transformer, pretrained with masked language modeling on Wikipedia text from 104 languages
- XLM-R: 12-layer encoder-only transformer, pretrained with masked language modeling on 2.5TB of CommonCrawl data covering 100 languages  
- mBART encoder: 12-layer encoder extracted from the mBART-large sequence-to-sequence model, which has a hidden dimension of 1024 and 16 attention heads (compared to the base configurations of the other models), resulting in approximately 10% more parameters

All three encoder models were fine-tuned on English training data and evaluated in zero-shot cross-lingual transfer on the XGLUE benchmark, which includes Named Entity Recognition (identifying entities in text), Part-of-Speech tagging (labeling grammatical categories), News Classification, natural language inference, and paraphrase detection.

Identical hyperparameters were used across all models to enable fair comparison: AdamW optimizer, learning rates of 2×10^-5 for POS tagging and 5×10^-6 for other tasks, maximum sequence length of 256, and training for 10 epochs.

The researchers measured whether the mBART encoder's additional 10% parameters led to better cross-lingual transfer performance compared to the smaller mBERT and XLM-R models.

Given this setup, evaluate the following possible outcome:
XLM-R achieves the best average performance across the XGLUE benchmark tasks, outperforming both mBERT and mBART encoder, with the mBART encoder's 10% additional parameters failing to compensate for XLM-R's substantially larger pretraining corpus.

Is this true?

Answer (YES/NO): YES